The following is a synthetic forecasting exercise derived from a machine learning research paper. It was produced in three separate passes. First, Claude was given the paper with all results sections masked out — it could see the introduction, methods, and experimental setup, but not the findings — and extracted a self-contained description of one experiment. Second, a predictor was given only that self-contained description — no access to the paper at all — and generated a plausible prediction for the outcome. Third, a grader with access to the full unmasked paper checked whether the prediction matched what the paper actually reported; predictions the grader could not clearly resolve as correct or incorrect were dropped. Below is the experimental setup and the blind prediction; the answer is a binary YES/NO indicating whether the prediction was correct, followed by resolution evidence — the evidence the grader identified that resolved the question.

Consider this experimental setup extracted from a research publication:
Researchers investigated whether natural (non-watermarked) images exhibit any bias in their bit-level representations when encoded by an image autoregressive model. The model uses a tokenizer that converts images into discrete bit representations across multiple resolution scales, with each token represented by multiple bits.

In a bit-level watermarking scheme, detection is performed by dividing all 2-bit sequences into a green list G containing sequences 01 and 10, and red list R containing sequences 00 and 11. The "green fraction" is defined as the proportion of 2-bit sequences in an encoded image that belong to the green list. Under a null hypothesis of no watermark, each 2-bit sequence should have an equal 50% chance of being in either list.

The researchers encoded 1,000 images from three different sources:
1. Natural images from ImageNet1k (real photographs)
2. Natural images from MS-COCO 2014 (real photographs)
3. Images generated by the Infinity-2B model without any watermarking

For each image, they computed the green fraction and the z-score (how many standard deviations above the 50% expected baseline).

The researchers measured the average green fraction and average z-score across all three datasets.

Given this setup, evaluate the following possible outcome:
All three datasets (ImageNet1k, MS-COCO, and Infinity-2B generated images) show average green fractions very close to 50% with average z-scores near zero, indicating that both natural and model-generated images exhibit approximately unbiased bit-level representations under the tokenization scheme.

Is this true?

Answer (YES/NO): YES